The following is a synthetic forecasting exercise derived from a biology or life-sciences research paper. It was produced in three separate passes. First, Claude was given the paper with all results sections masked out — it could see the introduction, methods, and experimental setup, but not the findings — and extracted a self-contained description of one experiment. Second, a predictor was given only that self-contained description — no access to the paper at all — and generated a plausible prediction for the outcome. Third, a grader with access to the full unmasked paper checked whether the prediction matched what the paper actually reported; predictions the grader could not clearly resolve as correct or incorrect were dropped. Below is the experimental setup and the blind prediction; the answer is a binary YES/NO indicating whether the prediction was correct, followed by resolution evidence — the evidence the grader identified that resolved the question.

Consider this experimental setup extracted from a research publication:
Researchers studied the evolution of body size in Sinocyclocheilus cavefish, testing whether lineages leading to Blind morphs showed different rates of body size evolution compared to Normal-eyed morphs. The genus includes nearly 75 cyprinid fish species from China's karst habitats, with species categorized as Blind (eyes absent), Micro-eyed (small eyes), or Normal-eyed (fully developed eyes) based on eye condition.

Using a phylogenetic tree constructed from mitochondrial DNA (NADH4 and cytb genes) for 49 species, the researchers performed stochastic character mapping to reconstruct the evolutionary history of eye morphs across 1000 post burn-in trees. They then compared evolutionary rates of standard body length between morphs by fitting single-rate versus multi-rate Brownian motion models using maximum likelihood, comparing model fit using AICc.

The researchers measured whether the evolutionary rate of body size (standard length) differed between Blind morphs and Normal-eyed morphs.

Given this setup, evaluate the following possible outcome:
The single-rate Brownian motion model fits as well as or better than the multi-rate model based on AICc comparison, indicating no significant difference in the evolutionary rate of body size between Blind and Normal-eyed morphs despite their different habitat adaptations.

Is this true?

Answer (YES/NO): NO